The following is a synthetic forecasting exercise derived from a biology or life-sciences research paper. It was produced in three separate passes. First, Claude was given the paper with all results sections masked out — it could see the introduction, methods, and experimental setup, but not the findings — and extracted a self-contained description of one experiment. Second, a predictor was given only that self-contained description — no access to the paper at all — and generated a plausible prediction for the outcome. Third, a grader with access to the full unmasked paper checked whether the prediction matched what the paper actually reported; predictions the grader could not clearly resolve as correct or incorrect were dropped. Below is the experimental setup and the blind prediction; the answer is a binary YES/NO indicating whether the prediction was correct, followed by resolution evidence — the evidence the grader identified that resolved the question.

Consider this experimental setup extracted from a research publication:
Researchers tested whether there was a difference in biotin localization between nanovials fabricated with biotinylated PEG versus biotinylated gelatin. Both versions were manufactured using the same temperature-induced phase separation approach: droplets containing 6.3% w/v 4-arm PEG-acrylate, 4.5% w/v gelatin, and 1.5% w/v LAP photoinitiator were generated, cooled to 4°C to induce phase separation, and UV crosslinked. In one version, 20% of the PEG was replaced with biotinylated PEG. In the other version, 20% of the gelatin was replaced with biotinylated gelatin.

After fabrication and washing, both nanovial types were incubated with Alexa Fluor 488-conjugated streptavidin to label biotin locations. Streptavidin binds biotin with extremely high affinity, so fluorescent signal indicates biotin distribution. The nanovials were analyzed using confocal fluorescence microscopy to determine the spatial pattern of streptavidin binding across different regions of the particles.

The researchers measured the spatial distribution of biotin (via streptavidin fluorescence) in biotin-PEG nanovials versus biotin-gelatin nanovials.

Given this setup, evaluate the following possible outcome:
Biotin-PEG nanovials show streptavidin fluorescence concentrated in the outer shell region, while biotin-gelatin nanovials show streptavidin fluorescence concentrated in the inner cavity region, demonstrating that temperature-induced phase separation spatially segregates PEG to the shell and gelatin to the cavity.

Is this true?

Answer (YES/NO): NO